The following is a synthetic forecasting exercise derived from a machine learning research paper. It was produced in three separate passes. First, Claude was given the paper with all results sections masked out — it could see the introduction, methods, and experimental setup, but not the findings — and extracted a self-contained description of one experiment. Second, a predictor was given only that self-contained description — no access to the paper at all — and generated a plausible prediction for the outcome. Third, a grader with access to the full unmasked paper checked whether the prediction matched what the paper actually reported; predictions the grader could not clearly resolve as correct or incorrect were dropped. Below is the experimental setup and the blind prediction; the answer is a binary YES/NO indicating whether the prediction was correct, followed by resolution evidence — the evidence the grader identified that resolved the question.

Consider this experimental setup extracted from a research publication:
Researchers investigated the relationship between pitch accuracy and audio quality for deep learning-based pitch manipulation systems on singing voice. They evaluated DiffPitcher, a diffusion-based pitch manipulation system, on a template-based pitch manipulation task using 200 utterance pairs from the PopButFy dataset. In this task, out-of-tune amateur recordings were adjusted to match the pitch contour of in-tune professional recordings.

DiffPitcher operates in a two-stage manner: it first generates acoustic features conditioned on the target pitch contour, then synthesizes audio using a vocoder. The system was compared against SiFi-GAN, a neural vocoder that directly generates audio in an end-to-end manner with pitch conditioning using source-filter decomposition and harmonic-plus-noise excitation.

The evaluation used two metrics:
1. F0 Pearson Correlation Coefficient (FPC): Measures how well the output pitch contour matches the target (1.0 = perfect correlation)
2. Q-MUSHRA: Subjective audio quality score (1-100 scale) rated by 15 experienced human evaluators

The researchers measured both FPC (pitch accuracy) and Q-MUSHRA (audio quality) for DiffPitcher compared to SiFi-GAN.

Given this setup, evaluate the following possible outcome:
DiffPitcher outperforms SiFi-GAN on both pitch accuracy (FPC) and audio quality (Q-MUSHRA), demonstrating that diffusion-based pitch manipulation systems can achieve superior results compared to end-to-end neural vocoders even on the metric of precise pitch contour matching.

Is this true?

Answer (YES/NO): NO